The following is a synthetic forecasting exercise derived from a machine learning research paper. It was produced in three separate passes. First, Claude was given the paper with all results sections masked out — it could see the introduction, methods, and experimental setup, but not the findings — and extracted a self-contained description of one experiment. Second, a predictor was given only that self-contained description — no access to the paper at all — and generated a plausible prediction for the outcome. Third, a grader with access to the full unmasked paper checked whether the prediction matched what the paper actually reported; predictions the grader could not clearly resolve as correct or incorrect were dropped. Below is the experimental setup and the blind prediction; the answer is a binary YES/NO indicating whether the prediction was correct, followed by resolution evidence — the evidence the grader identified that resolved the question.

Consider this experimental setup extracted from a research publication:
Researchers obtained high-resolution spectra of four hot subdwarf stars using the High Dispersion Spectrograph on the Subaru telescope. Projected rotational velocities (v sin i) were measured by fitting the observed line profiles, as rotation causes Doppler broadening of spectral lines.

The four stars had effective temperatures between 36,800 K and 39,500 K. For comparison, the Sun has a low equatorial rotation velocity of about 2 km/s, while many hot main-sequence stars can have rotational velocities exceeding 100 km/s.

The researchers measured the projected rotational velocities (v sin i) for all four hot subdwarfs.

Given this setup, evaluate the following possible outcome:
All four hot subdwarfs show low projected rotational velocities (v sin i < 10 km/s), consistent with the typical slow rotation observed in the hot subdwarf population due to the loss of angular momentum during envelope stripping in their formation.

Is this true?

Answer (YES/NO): YES